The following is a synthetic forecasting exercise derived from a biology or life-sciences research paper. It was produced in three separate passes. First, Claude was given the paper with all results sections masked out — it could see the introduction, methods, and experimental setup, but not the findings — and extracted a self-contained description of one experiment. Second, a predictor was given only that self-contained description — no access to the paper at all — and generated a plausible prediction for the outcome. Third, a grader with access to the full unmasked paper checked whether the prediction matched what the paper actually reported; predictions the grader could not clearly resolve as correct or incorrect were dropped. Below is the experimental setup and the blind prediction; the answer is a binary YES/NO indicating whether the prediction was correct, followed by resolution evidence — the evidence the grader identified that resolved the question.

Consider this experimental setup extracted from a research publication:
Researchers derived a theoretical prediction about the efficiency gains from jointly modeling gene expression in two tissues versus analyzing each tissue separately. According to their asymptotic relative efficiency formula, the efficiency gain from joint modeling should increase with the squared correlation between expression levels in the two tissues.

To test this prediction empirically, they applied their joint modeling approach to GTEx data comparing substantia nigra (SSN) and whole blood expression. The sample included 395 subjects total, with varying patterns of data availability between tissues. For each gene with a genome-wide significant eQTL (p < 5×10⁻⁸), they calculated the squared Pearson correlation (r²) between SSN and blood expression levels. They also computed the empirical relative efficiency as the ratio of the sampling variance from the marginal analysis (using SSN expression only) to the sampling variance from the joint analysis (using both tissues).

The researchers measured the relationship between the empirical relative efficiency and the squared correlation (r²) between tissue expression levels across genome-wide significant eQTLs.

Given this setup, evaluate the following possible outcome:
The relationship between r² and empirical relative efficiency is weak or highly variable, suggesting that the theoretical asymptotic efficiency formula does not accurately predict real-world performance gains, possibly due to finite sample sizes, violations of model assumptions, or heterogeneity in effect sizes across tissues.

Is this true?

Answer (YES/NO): NO